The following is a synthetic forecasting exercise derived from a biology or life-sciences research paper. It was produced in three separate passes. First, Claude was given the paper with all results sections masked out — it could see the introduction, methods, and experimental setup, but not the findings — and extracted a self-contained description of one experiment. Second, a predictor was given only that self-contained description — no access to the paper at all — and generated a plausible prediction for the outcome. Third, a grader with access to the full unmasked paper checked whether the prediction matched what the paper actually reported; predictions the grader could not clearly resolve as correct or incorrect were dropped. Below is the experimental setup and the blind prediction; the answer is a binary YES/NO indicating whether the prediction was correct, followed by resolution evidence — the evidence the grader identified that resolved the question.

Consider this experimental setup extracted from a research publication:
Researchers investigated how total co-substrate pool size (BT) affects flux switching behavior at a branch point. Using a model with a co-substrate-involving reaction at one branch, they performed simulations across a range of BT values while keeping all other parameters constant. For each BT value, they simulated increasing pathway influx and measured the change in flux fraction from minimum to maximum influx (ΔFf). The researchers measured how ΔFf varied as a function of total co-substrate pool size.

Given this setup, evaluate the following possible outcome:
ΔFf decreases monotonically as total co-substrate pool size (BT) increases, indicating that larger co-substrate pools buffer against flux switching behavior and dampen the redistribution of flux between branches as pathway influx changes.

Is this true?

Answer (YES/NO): YES